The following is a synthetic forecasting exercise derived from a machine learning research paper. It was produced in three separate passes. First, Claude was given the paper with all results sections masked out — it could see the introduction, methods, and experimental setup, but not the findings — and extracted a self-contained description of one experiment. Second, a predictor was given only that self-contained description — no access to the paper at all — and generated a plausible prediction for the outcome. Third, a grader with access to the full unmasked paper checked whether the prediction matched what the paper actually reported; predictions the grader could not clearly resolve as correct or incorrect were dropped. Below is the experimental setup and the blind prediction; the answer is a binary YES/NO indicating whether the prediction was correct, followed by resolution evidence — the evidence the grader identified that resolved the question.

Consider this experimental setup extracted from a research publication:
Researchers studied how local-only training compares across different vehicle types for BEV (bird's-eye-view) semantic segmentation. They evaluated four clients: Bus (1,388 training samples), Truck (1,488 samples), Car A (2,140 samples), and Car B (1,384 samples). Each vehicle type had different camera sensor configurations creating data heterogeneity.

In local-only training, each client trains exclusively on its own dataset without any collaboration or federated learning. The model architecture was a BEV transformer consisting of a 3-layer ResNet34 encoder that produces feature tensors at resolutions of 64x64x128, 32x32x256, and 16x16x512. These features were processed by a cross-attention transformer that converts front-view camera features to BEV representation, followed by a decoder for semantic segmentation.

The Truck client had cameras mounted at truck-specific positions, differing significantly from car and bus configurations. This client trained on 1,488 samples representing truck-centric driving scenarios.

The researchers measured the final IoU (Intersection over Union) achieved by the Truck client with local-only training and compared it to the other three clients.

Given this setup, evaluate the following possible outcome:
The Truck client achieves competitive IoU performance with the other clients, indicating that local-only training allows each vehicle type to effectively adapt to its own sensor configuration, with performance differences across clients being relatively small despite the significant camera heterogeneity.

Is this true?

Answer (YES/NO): NO